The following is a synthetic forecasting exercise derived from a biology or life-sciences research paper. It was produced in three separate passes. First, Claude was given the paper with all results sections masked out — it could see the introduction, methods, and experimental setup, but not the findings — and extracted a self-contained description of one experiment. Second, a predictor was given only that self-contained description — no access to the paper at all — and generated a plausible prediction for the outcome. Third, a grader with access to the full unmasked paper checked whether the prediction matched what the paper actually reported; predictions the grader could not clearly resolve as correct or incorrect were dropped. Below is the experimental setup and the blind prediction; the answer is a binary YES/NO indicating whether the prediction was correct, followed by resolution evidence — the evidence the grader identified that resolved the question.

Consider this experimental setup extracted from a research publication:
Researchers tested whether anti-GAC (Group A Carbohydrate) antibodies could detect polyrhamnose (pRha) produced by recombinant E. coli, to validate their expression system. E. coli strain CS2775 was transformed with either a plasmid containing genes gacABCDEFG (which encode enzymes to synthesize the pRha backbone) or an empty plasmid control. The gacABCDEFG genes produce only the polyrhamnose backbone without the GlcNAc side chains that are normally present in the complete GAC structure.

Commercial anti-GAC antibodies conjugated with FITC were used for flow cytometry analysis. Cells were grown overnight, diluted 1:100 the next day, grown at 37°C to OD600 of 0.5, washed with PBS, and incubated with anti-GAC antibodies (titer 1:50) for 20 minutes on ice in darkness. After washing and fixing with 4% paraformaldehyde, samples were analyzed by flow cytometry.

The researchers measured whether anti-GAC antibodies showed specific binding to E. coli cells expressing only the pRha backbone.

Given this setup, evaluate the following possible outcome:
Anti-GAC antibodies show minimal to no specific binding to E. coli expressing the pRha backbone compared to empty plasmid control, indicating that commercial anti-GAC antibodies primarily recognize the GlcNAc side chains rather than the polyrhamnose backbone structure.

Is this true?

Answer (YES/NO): NO